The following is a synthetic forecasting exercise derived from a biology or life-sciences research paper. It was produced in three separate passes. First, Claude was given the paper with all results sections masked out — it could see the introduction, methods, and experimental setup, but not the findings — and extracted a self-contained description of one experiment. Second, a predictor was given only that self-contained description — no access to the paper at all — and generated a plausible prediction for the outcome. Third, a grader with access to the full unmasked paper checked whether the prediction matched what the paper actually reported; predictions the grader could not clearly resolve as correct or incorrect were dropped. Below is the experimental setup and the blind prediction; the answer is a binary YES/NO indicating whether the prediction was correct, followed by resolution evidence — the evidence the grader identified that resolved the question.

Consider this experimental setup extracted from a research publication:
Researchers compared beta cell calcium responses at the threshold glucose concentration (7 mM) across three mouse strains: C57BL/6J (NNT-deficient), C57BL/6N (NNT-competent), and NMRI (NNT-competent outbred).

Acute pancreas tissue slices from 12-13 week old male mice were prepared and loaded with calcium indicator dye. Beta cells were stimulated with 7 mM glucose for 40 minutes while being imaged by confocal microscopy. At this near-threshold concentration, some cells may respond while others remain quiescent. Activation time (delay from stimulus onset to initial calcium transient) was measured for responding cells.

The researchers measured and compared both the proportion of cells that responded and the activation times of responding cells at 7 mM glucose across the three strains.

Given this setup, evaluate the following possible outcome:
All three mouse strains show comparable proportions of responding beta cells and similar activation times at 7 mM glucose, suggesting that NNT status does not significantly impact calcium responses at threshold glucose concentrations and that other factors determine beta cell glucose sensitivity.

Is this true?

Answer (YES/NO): NO